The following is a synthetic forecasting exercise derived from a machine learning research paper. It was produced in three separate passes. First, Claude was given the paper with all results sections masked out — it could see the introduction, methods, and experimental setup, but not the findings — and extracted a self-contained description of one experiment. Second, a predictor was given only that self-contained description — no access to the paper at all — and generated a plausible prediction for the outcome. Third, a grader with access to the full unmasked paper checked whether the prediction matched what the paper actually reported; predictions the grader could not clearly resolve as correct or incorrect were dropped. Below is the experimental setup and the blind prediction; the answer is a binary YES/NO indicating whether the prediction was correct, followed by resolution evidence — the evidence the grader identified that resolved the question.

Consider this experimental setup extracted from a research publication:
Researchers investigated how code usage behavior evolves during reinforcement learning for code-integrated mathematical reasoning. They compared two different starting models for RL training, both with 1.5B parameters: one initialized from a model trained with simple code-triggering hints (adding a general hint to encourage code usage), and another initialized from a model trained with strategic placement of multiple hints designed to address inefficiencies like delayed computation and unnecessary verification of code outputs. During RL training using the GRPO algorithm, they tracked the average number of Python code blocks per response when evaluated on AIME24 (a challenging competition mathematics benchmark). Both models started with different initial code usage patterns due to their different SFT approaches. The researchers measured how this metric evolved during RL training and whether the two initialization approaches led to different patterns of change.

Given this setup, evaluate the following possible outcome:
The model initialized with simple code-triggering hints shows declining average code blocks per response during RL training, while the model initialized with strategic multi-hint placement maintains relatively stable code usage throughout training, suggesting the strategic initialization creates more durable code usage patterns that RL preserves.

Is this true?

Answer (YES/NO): NO